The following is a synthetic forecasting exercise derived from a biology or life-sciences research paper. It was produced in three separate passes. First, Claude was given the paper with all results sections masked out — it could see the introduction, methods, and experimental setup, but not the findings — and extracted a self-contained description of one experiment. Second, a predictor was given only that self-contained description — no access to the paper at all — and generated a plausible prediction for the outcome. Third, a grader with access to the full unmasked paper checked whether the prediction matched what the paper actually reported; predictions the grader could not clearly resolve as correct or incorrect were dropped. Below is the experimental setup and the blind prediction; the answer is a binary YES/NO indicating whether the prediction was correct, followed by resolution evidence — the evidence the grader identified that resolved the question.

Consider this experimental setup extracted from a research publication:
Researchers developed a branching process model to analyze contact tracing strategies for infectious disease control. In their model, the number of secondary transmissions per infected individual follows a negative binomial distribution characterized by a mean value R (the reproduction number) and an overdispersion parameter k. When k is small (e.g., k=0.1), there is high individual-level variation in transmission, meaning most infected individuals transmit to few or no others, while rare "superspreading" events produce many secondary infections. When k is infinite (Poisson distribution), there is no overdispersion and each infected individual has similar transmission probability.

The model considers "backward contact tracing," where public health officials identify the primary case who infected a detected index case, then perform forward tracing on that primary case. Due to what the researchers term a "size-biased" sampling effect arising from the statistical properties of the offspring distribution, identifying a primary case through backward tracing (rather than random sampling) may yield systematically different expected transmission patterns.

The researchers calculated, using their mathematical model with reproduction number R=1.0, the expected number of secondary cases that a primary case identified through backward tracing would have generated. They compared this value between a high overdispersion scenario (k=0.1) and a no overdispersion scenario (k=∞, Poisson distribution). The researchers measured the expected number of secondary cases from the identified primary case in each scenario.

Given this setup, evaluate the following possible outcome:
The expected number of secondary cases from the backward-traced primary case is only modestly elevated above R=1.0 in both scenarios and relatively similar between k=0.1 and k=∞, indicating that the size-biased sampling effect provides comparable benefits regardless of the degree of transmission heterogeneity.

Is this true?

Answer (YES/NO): NO